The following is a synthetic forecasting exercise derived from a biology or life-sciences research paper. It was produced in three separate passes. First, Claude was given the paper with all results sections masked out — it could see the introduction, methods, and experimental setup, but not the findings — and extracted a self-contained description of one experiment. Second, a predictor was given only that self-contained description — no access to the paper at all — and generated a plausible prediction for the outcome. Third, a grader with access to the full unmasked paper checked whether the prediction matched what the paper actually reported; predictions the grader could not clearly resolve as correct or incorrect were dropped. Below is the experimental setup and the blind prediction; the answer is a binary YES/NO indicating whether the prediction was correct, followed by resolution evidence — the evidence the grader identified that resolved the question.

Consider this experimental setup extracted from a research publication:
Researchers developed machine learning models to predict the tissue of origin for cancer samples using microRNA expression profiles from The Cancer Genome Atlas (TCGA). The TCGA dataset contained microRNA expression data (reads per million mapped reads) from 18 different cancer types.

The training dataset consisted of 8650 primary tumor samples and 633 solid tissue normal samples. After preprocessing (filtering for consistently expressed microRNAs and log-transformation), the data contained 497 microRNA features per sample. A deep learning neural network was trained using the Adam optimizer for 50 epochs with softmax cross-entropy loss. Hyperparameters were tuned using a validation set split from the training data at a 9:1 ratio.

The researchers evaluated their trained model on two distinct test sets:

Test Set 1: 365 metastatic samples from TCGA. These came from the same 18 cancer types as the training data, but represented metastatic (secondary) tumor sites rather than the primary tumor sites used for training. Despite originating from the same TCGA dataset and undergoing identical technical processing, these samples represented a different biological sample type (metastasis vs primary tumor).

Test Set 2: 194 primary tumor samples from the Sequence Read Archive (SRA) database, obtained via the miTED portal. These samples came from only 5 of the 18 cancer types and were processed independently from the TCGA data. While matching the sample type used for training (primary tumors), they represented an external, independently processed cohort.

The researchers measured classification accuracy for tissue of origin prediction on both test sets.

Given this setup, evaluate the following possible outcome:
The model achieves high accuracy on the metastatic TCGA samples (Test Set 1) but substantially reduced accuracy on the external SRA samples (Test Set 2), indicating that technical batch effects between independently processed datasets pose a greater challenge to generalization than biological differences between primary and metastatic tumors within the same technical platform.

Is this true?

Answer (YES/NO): YES